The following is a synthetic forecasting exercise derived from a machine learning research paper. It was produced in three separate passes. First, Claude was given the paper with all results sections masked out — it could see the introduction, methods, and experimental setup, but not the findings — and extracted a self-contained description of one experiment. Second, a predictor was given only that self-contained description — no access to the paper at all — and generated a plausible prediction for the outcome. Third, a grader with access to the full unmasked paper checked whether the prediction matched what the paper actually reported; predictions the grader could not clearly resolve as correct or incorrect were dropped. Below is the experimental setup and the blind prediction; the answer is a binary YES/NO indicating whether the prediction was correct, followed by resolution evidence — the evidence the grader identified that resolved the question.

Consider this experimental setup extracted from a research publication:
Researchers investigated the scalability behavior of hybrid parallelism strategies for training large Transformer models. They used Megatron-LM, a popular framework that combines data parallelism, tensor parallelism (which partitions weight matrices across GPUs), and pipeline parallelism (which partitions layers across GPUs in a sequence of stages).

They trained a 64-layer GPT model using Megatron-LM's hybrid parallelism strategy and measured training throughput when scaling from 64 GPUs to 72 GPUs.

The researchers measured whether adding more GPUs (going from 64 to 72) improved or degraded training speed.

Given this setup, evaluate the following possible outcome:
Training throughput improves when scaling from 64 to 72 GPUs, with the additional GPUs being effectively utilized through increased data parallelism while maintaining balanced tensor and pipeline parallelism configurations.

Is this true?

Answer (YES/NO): NO